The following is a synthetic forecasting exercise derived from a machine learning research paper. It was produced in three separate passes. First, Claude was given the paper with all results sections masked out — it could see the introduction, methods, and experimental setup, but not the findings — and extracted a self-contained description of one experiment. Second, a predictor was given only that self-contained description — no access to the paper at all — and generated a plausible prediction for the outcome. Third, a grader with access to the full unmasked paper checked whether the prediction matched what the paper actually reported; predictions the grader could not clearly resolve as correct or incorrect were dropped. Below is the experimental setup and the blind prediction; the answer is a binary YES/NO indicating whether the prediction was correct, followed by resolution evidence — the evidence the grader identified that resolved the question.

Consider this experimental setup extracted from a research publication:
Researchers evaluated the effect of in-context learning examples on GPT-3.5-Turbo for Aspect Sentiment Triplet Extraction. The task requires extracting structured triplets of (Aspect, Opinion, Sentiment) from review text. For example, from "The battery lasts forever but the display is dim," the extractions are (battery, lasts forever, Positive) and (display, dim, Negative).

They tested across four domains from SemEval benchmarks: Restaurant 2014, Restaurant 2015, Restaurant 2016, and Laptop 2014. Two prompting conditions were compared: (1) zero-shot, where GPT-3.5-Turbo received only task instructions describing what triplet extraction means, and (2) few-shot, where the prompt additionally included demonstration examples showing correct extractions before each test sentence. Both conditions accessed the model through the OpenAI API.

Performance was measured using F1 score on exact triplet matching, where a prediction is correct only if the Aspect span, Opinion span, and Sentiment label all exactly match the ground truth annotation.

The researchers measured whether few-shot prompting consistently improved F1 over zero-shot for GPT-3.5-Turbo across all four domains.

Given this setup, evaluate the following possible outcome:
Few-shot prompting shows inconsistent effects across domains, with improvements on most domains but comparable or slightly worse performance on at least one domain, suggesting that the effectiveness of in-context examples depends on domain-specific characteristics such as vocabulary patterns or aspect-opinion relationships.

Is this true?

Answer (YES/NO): YES